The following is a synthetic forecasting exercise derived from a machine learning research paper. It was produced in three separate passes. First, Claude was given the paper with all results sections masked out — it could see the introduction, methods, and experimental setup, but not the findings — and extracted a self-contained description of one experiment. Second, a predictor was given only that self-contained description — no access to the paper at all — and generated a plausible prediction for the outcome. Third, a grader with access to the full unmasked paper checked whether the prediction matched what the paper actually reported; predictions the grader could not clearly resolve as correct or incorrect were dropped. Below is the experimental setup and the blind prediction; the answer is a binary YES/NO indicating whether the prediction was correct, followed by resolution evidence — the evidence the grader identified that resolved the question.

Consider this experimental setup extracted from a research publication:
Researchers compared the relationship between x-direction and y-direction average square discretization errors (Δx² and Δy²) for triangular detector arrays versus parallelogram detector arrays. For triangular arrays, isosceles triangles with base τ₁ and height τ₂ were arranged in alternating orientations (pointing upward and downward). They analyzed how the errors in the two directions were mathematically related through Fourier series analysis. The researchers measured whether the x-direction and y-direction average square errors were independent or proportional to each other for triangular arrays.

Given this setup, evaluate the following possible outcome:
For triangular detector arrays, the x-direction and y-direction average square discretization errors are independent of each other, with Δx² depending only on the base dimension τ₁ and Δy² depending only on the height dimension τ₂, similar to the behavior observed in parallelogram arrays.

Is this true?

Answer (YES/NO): NO